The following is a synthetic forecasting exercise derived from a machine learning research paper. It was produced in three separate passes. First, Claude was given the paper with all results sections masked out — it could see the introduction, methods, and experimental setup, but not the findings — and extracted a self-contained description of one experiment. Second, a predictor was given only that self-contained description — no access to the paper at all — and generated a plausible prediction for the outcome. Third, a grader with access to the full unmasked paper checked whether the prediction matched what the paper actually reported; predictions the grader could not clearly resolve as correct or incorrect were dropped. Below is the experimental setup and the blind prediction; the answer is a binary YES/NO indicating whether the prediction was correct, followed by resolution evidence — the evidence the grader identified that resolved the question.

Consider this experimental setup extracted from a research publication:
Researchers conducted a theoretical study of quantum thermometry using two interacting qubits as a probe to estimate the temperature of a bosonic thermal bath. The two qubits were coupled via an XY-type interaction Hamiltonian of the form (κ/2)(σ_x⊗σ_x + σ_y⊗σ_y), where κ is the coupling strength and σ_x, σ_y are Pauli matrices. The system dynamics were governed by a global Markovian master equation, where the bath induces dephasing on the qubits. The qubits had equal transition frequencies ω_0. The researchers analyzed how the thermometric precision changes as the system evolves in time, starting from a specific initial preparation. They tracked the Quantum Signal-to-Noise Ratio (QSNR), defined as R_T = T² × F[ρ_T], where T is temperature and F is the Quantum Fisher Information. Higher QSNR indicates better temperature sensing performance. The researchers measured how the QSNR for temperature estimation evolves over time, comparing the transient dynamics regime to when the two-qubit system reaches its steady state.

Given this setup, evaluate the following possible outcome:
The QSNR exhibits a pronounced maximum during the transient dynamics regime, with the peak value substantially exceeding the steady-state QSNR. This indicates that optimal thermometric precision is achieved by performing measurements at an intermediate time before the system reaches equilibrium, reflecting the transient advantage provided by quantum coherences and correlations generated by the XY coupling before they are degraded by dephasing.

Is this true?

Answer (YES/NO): NO